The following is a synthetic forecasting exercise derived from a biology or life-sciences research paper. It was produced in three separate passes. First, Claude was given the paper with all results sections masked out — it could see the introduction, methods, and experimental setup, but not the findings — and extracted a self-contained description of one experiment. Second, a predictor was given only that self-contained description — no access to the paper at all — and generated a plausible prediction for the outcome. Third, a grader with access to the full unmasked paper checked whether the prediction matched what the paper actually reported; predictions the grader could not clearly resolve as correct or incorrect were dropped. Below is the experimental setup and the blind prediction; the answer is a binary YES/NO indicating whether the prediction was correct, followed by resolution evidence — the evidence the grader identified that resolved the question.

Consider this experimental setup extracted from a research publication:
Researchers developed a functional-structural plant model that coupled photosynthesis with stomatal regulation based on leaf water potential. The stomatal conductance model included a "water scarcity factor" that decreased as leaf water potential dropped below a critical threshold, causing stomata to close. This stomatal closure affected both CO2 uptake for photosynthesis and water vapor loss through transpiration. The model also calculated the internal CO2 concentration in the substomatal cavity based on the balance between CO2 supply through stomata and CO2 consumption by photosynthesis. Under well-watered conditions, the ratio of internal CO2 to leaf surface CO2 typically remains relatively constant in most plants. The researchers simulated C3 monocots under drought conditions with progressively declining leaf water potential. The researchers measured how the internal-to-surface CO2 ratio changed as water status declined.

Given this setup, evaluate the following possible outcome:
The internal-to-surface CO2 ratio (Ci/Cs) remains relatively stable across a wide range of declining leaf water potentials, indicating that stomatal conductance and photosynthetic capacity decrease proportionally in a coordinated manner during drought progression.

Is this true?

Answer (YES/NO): NO